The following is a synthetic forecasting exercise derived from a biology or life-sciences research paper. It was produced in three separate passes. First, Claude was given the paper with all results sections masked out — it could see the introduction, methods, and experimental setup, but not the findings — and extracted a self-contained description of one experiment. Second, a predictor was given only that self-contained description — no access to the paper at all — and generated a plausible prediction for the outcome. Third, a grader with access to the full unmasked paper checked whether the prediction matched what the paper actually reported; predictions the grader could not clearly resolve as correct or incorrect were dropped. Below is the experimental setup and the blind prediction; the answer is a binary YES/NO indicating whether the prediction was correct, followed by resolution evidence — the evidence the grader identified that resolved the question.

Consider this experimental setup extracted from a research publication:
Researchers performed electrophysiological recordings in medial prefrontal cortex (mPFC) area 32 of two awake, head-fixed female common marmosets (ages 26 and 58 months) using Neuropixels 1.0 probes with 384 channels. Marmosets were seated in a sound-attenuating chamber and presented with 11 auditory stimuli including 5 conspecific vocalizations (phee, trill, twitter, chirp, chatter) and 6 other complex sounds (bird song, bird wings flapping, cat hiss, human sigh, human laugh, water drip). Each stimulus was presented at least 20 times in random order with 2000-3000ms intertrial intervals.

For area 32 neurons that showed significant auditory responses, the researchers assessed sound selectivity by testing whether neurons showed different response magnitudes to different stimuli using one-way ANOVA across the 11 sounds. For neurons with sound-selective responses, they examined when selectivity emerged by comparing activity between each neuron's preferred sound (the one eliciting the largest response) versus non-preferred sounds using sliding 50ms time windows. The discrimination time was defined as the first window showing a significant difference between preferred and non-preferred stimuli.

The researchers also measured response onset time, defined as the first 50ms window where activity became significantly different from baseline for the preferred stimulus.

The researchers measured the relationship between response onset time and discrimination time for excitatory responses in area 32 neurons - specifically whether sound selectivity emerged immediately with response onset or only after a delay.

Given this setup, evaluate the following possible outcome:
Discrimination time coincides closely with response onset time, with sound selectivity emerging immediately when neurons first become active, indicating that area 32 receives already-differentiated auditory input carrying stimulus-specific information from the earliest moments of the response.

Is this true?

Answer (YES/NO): YES